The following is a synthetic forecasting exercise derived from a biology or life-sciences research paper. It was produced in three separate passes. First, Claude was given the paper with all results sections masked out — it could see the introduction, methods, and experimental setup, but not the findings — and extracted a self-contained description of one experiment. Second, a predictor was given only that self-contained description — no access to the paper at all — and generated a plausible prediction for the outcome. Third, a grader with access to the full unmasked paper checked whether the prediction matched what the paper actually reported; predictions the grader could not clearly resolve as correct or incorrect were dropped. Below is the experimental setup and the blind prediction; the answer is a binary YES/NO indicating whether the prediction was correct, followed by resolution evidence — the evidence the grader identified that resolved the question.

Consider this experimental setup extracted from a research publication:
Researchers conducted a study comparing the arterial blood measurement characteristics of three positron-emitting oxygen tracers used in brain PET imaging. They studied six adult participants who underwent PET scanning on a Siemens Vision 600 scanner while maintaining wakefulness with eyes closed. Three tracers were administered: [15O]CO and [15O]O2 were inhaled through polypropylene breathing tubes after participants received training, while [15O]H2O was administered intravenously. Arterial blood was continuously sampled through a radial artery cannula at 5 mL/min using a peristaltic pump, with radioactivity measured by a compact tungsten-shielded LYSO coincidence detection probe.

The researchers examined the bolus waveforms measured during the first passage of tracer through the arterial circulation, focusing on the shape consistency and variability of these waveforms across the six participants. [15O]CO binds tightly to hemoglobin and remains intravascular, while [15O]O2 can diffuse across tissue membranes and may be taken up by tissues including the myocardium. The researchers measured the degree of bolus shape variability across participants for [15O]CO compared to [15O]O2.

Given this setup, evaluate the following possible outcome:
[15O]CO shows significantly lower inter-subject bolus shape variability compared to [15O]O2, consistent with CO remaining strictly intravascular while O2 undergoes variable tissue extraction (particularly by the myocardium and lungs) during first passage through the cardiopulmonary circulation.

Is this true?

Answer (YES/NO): YES